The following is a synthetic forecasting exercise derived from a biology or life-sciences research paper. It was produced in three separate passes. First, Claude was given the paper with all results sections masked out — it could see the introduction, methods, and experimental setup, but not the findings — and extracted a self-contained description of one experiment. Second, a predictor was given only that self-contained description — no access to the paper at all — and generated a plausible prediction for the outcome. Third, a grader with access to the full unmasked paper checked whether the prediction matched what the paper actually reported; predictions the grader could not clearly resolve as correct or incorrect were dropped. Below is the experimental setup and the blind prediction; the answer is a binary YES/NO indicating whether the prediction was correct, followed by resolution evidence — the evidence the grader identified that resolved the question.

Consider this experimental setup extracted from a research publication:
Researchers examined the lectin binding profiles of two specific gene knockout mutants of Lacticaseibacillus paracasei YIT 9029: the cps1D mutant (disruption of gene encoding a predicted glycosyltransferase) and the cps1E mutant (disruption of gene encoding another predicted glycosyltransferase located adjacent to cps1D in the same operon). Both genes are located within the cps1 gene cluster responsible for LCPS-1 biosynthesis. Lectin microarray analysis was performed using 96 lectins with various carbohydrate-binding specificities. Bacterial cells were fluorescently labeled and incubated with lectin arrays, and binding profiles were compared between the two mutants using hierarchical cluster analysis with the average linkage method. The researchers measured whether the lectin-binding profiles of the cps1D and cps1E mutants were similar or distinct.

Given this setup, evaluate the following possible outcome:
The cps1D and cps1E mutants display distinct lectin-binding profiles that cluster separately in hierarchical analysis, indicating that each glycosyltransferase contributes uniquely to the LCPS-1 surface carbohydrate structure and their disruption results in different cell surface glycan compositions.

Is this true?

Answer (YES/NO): NO